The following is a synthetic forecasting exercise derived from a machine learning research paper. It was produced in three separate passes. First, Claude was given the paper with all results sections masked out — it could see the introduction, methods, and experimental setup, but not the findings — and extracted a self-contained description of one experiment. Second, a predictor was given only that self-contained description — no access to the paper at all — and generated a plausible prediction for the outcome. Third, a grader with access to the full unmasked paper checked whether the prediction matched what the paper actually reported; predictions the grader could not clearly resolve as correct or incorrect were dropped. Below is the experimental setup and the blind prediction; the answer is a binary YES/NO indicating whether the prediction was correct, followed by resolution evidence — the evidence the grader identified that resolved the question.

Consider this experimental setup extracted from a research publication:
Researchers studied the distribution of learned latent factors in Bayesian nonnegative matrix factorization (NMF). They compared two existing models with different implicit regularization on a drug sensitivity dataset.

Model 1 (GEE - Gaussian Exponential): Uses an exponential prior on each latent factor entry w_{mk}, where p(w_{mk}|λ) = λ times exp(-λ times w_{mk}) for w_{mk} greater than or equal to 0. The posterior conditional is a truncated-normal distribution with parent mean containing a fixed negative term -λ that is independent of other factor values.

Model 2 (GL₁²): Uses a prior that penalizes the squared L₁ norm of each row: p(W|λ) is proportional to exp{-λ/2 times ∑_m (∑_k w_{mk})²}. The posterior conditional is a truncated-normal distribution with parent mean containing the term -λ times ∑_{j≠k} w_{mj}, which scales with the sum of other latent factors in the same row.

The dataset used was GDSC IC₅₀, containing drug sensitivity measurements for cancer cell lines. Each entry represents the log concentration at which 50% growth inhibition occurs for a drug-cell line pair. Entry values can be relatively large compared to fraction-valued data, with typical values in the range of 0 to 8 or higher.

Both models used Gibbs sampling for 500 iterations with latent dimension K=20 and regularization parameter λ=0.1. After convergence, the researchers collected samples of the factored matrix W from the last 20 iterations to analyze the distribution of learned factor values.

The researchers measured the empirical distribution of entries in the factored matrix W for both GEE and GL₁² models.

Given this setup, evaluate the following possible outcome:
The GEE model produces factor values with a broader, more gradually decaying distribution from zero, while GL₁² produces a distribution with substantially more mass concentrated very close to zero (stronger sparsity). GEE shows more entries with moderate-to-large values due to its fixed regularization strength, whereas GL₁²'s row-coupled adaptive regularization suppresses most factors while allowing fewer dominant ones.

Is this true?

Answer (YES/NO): YES